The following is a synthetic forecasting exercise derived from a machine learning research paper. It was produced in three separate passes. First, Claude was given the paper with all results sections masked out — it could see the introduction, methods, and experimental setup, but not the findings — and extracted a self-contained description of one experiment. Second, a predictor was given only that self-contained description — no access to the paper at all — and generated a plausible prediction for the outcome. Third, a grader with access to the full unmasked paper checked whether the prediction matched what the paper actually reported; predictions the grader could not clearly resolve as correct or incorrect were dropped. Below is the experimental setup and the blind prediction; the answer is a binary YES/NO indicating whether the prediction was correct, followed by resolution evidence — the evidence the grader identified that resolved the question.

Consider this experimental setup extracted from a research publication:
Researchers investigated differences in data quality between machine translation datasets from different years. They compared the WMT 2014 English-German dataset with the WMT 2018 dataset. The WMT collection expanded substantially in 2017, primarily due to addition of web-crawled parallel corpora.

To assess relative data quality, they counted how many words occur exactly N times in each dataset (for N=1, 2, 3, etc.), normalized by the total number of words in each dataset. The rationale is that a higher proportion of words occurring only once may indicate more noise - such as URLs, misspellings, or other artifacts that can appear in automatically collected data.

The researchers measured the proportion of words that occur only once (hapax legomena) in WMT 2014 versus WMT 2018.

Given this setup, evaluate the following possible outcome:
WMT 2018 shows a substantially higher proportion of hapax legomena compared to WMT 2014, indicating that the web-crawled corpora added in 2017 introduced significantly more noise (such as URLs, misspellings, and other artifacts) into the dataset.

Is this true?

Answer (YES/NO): YES